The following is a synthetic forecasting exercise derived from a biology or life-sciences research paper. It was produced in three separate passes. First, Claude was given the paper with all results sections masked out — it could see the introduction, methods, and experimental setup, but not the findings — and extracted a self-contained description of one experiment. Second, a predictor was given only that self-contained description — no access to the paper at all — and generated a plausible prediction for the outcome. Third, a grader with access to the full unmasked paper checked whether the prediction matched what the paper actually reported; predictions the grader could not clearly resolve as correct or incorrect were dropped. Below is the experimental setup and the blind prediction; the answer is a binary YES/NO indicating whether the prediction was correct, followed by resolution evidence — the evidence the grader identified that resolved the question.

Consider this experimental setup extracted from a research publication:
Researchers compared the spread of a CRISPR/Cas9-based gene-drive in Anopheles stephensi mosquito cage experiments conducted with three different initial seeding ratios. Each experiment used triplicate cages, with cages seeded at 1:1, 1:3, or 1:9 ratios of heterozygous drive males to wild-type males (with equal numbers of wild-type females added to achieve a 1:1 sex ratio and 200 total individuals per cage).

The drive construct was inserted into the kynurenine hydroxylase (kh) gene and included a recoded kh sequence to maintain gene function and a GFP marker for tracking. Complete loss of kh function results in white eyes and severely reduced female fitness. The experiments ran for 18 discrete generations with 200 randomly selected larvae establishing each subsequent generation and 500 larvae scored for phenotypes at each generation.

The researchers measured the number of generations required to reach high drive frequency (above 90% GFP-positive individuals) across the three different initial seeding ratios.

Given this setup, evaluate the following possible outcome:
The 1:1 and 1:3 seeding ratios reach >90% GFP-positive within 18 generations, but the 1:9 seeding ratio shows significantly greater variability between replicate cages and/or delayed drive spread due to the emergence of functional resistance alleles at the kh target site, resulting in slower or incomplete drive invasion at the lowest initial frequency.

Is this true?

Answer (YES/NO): NO